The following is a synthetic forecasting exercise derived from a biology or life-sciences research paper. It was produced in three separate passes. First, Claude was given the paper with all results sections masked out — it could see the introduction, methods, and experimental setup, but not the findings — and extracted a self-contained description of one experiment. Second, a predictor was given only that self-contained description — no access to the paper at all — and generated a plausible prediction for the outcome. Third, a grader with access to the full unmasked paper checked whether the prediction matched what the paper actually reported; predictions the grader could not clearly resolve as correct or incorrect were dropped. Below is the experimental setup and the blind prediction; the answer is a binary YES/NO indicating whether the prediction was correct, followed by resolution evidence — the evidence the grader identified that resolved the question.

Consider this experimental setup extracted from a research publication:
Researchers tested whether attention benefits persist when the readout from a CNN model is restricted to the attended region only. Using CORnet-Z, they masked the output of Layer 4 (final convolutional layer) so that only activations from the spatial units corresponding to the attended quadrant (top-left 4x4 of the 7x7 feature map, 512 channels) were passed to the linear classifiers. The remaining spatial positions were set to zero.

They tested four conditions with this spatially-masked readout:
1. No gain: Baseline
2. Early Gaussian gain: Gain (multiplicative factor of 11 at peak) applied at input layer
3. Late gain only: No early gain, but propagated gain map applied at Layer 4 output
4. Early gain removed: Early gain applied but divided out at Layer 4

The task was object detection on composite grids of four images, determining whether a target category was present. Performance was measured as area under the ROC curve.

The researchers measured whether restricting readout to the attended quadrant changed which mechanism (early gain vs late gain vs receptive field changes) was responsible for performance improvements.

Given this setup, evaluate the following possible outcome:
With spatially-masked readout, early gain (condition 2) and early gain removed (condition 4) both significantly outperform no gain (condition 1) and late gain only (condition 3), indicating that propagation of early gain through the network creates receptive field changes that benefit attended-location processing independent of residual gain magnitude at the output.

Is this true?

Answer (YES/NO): NO